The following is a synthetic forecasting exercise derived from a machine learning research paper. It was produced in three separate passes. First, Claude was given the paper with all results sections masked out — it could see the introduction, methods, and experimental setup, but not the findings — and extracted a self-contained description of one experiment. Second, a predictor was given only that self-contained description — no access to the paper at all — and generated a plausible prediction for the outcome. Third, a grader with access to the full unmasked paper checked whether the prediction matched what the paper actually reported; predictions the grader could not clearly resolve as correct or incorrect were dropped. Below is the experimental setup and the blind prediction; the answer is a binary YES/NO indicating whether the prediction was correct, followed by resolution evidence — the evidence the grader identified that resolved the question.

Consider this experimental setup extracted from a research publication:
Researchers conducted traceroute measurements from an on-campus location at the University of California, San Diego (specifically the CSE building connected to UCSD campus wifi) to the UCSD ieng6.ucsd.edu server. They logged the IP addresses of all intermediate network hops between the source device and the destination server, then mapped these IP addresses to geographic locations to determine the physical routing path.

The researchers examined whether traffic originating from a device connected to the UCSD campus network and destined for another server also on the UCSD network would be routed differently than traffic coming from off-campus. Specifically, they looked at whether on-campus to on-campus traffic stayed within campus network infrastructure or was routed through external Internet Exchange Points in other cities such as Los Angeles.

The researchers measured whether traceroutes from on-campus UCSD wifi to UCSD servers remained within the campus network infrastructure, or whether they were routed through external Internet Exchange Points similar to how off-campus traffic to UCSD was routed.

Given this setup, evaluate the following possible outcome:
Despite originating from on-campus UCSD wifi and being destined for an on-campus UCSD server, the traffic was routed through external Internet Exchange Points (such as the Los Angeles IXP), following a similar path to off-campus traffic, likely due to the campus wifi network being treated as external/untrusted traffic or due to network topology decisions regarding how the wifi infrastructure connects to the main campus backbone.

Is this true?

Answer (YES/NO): NO